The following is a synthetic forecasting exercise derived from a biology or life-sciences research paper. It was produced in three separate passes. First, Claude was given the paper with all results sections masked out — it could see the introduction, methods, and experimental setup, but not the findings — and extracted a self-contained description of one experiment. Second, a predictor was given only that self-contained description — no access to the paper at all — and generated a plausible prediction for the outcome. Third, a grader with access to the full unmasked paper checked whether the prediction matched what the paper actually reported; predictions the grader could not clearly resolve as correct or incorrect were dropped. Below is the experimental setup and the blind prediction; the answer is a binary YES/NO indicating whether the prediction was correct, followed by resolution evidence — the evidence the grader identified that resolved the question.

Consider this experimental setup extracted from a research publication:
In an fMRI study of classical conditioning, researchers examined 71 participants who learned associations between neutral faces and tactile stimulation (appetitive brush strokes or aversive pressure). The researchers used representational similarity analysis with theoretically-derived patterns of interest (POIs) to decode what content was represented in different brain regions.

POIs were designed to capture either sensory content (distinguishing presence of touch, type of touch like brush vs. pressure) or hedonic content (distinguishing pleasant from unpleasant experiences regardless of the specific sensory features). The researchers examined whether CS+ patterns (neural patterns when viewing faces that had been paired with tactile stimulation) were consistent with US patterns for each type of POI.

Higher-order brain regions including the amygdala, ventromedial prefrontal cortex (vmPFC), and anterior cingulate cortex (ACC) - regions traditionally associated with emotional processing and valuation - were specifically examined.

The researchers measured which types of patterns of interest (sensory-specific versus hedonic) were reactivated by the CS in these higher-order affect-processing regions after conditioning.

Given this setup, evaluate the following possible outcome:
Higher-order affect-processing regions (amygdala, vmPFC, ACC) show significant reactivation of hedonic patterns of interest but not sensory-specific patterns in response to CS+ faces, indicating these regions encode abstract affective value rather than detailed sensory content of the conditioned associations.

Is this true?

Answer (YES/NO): YES